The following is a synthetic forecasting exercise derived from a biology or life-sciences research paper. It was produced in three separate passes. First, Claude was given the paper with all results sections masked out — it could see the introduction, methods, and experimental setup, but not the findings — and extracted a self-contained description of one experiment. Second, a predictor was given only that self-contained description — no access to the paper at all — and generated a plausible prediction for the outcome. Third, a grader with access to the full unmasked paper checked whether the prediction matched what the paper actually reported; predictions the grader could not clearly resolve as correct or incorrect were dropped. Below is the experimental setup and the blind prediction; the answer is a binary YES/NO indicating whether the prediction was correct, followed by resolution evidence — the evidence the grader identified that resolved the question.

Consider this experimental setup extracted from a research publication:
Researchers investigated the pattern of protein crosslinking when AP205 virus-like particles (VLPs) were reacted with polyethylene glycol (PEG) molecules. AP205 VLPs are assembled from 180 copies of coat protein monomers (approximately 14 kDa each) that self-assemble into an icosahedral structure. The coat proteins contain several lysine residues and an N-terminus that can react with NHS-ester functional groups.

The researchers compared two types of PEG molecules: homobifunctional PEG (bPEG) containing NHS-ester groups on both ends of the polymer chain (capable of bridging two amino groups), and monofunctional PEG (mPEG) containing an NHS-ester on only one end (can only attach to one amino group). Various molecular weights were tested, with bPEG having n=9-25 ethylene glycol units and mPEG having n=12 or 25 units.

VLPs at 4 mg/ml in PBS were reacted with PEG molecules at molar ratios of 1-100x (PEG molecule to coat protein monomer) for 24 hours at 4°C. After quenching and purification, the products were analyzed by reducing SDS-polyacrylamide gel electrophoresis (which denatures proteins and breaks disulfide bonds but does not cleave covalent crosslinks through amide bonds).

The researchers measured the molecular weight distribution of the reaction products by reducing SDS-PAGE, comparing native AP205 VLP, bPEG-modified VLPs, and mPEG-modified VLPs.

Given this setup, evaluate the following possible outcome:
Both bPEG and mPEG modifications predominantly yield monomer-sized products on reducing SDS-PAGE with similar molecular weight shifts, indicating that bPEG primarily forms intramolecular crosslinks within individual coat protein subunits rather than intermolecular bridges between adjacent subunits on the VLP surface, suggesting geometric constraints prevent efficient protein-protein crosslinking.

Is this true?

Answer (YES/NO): NO